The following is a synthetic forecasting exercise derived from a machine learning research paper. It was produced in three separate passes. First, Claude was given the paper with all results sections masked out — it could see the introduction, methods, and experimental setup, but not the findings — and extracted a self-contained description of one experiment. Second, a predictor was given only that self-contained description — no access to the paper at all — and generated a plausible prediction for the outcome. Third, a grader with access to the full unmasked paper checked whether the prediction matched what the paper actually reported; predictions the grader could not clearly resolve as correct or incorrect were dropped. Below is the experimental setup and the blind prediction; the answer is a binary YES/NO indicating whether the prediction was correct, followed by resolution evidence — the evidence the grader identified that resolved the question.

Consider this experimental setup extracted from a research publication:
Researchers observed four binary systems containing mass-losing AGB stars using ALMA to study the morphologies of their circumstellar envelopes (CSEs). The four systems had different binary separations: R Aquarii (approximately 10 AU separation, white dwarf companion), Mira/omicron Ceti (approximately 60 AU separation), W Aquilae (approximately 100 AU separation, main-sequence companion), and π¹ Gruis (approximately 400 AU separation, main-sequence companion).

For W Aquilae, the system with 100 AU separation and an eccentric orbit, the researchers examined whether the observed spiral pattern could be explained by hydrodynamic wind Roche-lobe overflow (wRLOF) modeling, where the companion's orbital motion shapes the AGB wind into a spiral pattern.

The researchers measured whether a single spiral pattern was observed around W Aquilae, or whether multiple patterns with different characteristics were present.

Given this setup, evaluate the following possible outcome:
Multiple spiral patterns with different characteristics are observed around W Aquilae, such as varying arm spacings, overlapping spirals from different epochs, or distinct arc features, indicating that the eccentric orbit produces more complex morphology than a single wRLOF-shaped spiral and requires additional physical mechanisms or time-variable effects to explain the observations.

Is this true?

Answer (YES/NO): YES